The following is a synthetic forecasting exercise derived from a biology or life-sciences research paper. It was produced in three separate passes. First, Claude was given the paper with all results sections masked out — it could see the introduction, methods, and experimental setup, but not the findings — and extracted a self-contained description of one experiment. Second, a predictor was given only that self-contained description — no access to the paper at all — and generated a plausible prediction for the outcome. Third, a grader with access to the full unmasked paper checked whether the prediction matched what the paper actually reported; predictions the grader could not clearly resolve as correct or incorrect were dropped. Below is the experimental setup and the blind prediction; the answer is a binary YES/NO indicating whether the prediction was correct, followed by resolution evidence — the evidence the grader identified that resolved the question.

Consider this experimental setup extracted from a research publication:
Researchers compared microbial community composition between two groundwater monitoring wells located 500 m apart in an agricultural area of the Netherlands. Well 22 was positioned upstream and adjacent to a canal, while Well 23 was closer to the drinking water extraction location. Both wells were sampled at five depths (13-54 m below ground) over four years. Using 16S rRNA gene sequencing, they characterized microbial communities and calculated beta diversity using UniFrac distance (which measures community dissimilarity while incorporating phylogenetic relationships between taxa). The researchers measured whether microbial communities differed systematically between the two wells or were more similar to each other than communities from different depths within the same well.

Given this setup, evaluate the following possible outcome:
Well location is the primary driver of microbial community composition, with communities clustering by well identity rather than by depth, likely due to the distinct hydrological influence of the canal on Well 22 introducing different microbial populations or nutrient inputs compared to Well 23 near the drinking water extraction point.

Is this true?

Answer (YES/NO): NO